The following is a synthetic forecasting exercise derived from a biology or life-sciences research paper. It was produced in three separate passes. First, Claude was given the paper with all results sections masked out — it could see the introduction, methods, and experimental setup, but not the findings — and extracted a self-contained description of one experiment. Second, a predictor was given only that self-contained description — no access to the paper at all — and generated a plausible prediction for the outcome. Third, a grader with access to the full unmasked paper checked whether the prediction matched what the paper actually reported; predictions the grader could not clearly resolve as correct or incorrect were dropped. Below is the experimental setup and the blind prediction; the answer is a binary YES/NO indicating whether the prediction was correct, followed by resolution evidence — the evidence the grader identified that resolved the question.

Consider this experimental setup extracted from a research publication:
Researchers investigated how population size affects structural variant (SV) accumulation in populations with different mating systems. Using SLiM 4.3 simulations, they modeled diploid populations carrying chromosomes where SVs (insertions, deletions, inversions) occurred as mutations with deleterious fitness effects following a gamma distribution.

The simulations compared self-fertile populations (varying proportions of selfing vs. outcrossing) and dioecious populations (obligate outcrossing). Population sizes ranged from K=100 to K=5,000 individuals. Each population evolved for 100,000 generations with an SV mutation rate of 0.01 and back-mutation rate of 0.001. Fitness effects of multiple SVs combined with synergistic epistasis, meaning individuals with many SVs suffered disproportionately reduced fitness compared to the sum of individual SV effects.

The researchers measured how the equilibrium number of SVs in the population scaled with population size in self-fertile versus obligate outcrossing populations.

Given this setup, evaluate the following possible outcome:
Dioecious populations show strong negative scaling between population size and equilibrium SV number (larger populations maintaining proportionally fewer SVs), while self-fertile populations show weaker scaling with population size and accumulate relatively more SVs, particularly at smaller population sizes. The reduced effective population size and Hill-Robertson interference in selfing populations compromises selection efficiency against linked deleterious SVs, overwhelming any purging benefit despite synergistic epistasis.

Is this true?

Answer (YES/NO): NO